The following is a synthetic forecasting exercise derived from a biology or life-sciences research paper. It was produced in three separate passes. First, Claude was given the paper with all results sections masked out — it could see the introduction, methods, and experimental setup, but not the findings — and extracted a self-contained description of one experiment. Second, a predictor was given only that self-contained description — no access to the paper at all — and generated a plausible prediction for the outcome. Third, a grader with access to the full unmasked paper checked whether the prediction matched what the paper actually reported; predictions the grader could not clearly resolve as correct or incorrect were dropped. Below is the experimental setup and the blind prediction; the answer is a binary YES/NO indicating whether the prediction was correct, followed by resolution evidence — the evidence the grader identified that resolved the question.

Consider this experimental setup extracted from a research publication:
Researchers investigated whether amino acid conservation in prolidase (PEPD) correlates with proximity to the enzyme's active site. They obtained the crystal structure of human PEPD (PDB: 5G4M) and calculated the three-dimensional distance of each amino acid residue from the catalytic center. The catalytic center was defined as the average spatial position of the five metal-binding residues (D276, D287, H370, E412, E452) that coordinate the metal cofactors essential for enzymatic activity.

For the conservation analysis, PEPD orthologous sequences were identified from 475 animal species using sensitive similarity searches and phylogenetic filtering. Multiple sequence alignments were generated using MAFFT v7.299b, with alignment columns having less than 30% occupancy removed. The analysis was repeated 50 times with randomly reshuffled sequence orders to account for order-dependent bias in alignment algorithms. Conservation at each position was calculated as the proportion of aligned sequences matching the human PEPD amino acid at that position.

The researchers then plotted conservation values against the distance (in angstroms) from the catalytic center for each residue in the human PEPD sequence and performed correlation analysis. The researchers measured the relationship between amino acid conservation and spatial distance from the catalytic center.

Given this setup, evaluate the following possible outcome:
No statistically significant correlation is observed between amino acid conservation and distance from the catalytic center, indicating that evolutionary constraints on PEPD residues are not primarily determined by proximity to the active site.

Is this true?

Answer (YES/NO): NO